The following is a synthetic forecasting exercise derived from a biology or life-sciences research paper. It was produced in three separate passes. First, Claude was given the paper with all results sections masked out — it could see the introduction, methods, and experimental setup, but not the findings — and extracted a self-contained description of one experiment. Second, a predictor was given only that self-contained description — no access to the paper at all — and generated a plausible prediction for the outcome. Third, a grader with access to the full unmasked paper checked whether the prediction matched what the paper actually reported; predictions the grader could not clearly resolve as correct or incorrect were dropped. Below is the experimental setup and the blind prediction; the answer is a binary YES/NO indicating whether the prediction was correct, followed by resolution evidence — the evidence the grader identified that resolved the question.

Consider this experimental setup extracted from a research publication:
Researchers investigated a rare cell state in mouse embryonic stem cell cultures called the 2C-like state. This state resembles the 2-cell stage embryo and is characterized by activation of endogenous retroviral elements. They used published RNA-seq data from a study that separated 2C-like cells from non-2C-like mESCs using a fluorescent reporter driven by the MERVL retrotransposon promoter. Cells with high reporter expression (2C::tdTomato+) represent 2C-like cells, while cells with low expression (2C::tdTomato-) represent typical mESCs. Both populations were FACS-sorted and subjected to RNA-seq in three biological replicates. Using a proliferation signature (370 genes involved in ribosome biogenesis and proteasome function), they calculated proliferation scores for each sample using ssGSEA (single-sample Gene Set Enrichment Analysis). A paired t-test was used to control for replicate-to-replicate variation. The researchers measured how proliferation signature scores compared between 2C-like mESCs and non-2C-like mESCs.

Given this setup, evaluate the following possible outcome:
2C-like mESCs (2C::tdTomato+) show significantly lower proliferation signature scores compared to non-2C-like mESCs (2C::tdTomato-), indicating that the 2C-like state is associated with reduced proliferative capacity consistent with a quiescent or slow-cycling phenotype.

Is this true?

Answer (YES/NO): YES